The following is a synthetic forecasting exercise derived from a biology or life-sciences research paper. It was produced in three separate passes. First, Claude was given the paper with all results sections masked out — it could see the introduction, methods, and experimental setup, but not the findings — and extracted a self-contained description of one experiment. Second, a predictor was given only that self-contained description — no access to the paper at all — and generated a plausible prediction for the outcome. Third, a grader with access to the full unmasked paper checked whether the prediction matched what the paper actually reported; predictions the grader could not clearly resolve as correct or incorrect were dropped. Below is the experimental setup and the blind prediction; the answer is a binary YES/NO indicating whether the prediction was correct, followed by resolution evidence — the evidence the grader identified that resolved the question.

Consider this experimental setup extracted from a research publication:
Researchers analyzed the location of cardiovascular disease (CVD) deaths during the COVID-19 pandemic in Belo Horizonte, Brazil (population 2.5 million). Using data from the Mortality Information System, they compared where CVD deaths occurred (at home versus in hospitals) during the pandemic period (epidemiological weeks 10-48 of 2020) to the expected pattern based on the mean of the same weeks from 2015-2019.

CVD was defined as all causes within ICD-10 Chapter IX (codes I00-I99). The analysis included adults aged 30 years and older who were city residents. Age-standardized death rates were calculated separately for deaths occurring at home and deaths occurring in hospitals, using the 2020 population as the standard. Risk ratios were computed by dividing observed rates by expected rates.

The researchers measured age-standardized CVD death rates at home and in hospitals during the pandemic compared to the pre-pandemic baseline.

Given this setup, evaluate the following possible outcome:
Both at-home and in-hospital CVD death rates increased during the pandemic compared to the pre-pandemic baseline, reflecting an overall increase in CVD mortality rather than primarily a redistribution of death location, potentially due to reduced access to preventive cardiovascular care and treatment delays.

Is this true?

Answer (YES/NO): NO